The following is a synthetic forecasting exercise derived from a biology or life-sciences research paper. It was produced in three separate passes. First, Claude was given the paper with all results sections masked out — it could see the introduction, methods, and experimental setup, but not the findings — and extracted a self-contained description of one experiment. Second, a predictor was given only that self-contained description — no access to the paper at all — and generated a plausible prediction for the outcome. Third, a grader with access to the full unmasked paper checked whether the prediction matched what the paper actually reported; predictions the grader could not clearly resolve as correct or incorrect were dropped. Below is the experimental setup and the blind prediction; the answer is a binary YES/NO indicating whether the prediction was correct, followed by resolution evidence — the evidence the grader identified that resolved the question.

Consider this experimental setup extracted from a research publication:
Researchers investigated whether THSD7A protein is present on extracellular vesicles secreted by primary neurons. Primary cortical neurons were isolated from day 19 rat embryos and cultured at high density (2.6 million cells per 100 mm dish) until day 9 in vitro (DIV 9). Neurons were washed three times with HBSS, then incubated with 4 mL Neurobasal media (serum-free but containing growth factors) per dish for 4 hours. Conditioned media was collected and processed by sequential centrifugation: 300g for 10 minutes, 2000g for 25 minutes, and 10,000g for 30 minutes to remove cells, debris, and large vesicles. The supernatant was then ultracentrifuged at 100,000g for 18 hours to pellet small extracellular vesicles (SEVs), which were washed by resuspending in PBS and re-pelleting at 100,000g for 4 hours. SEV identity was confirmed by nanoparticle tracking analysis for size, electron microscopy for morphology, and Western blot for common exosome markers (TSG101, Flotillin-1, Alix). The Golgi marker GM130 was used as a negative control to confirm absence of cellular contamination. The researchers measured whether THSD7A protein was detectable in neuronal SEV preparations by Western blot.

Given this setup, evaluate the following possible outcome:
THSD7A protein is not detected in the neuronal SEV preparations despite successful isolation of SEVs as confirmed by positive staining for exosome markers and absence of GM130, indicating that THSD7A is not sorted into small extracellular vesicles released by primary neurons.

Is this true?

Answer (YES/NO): NO